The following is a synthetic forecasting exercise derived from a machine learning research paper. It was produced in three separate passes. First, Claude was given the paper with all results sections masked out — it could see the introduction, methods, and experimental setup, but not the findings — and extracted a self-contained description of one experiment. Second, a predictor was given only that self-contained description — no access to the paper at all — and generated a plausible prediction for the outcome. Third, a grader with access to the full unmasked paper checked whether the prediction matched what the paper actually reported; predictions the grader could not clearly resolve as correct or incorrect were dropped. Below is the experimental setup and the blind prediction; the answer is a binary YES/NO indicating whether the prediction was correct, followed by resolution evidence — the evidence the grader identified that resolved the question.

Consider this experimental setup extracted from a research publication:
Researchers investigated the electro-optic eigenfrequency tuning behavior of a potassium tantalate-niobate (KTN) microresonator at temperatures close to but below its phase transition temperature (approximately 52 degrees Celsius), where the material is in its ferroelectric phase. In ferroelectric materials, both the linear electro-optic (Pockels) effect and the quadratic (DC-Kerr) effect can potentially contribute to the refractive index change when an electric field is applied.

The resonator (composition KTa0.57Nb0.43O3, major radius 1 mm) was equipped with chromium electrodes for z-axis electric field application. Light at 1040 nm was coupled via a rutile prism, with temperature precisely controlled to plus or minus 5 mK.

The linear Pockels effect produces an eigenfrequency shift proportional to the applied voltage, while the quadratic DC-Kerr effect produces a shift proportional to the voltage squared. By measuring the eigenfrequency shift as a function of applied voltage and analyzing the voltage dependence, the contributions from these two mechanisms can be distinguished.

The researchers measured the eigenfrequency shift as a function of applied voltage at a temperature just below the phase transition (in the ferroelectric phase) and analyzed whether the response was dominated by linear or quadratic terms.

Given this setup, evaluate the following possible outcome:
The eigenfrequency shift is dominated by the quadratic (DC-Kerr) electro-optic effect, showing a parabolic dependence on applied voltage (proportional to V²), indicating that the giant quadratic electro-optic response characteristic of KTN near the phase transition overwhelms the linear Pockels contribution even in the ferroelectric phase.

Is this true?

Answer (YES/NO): NO